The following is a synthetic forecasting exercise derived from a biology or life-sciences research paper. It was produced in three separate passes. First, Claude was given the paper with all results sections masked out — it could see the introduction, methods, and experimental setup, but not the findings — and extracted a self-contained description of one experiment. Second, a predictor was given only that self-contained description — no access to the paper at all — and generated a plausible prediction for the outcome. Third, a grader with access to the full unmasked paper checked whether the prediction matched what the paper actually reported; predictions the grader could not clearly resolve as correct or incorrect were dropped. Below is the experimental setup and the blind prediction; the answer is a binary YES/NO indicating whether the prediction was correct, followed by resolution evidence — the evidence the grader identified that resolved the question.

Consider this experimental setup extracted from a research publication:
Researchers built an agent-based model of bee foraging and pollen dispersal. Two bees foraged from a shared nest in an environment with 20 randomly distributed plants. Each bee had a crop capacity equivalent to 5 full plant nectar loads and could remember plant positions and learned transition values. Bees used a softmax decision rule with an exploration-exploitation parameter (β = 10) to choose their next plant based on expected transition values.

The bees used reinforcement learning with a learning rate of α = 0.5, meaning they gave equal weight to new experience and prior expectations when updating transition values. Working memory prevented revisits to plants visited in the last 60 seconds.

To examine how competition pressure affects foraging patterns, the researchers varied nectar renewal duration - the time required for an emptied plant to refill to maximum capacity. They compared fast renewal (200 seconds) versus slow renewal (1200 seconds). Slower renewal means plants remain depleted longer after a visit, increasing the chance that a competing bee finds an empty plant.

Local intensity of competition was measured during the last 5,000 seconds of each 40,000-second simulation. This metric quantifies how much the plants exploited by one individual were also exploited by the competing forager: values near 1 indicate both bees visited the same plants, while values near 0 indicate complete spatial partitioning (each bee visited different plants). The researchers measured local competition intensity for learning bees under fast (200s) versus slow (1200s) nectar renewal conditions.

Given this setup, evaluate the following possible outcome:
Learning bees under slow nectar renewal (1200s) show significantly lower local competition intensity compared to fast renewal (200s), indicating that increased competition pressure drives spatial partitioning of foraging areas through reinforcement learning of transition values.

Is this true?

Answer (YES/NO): YES